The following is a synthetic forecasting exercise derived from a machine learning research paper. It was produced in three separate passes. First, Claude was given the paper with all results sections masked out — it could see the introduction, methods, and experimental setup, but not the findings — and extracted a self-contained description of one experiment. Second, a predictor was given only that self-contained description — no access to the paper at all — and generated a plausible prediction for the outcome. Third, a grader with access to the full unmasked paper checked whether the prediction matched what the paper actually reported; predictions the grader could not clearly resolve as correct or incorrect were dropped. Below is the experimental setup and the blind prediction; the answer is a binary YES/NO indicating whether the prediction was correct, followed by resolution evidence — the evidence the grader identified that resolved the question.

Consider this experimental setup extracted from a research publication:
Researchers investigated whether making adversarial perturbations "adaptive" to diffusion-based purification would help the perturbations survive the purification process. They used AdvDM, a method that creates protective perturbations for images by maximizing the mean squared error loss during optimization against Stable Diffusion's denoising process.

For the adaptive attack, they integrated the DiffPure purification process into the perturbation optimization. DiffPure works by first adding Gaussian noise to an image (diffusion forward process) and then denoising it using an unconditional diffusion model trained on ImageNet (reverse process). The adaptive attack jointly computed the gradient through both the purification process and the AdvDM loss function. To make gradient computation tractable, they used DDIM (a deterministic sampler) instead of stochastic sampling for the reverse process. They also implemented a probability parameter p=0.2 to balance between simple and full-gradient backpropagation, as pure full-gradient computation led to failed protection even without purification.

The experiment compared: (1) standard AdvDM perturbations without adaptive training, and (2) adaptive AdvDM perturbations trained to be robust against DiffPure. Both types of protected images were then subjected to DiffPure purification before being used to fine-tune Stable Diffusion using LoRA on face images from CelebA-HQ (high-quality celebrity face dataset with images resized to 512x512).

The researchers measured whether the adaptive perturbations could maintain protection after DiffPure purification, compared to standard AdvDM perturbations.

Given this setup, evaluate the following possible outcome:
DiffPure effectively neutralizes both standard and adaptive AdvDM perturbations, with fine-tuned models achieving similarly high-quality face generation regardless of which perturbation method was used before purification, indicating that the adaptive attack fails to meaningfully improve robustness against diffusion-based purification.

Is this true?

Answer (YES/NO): NO